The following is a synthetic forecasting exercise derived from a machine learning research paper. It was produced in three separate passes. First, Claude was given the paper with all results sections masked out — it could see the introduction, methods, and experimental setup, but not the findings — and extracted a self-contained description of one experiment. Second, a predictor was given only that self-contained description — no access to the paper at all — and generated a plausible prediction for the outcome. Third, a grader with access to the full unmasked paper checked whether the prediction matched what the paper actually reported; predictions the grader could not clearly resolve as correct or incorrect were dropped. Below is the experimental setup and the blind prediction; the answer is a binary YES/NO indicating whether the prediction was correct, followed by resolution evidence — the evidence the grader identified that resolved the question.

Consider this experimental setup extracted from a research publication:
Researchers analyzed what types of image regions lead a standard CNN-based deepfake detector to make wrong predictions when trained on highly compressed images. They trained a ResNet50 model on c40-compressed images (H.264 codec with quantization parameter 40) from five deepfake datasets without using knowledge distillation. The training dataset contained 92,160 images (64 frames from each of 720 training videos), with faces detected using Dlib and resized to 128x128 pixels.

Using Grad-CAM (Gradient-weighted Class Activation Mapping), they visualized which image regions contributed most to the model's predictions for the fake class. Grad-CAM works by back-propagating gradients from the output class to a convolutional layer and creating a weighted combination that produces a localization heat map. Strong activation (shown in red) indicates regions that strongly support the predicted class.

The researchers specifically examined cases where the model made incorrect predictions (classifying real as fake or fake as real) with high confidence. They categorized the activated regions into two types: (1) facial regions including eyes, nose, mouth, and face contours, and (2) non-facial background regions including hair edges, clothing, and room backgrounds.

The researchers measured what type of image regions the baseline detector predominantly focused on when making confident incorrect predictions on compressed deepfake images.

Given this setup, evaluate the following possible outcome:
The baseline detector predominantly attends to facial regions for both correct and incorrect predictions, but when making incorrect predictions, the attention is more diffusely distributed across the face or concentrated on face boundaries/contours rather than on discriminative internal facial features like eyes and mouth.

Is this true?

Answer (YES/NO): NO